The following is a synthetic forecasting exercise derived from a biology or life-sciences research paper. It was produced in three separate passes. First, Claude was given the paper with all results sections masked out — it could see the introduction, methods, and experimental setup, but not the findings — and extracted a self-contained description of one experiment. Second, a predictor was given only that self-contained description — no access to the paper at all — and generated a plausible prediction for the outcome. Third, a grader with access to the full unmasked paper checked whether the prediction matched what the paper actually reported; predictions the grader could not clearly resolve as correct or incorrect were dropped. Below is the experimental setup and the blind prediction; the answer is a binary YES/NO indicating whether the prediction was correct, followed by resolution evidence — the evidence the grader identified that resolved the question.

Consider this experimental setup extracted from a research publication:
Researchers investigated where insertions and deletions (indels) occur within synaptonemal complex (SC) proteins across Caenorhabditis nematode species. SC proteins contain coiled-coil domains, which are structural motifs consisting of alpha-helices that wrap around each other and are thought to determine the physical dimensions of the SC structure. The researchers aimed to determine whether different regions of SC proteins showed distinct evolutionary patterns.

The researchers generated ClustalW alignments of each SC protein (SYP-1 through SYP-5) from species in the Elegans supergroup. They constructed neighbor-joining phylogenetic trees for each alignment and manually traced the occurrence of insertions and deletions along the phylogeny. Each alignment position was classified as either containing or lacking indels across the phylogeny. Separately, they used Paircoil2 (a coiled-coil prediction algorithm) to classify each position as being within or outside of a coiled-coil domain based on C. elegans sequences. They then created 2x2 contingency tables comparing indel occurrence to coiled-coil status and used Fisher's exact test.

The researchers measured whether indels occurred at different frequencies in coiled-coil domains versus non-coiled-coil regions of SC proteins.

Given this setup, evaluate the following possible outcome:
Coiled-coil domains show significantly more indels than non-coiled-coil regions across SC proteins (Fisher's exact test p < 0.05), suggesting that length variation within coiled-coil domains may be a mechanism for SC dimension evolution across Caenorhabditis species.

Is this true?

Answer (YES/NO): NO